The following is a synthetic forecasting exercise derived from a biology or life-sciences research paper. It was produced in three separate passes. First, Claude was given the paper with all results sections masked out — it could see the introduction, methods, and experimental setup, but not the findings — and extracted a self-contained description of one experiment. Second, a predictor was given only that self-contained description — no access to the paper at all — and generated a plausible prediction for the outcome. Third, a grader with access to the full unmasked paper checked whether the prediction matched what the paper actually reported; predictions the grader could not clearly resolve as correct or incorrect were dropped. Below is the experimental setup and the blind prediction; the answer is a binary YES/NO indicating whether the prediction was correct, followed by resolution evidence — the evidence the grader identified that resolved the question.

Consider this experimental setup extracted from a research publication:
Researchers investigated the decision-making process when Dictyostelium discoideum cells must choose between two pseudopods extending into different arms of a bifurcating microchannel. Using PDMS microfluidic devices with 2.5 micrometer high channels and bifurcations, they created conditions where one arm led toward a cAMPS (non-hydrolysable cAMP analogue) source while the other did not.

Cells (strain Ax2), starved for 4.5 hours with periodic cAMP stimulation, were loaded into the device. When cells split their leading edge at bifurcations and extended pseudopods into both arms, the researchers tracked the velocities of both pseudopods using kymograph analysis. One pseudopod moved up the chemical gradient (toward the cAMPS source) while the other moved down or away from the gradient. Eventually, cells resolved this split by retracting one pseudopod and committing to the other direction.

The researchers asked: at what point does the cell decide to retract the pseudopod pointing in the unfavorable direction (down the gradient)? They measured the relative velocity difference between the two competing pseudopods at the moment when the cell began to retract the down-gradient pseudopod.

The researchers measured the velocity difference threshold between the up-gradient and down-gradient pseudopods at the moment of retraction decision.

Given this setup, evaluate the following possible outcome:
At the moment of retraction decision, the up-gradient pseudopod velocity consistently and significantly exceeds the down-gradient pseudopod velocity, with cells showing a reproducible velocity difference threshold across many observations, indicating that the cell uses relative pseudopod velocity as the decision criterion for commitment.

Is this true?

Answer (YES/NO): YES